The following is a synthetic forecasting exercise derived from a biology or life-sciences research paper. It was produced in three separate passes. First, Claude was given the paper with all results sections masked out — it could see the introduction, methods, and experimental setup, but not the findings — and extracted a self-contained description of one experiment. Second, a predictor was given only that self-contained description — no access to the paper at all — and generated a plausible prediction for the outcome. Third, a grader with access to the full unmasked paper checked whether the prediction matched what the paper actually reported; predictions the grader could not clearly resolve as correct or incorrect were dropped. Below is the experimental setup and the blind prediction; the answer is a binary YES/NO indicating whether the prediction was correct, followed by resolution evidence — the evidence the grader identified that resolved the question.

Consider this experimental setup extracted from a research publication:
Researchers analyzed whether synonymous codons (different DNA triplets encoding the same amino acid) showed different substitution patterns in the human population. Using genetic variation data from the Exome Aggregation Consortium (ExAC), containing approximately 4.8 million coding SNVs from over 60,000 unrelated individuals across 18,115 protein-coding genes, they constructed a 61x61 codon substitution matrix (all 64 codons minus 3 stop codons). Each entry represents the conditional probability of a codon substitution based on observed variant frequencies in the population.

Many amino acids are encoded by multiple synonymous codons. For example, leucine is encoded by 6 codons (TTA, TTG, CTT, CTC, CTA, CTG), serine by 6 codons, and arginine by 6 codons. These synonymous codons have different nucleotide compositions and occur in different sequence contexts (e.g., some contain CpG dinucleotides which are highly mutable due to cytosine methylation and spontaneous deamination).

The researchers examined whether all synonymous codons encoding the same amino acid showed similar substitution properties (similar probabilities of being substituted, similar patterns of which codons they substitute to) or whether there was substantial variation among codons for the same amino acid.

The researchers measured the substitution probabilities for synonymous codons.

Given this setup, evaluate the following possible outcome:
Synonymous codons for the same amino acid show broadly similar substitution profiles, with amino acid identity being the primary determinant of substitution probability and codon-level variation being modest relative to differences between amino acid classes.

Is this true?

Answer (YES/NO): NO